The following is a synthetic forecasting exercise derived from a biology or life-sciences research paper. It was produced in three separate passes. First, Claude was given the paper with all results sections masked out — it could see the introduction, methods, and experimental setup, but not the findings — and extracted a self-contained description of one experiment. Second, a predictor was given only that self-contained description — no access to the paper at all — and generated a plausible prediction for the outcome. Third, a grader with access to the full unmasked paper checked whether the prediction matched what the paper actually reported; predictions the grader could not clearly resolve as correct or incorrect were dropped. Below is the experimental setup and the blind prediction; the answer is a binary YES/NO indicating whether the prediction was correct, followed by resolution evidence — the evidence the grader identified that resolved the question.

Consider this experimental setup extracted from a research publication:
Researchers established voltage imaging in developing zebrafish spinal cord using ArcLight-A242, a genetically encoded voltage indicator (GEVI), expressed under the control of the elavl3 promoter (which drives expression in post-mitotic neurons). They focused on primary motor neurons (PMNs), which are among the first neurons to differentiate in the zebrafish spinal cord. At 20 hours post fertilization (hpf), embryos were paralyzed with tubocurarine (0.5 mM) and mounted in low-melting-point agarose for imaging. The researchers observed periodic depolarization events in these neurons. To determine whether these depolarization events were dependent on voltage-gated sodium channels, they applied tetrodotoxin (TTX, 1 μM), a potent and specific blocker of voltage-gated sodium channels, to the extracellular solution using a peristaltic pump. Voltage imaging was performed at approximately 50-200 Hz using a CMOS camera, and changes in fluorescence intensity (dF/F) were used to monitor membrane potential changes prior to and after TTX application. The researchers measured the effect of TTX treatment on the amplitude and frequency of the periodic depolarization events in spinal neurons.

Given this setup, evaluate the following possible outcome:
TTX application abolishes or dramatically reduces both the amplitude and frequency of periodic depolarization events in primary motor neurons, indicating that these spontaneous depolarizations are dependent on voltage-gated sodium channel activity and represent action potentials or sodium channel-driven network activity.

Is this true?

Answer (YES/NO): YES